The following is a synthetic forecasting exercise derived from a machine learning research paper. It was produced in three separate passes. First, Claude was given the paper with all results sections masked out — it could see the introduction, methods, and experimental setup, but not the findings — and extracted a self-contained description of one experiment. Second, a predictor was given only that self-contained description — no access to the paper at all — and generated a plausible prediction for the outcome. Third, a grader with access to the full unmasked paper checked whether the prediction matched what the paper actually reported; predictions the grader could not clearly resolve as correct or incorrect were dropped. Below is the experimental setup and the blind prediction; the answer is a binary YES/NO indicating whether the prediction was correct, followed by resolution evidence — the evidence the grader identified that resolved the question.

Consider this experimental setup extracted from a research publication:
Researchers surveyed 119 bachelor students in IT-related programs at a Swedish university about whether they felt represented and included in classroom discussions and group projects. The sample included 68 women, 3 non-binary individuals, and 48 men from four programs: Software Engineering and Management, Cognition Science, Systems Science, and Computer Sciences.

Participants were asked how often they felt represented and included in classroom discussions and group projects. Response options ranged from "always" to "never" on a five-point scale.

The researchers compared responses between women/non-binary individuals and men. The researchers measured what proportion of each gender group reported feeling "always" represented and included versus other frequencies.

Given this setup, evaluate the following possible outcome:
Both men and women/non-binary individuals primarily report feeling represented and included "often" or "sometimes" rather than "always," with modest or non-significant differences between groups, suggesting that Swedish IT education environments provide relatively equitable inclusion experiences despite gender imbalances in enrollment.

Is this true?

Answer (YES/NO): NO